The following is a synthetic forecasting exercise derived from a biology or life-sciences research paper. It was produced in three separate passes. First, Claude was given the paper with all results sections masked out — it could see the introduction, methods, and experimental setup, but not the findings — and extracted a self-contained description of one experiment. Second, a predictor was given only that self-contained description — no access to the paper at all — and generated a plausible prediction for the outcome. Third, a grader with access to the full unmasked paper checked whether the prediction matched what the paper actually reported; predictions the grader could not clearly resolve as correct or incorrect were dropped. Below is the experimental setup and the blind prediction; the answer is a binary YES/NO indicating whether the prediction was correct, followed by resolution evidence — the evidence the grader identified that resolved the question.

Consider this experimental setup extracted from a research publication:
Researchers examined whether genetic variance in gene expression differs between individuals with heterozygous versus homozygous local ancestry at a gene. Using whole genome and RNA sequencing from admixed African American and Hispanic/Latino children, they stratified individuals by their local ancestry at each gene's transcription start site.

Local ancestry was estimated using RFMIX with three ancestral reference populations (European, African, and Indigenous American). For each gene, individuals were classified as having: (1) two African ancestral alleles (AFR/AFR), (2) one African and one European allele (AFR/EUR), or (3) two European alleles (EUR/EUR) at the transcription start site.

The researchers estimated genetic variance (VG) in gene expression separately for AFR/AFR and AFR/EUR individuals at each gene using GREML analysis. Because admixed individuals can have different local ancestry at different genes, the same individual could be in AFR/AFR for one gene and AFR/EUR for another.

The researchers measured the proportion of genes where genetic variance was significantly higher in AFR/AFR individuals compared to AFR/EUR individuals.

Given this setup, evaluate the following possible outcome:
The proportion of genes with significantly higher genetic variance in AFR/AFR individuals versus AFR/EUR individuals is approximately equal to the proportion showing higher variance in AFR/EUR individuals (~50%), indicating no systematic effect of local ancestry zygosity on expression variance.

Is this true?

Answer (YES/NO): NO